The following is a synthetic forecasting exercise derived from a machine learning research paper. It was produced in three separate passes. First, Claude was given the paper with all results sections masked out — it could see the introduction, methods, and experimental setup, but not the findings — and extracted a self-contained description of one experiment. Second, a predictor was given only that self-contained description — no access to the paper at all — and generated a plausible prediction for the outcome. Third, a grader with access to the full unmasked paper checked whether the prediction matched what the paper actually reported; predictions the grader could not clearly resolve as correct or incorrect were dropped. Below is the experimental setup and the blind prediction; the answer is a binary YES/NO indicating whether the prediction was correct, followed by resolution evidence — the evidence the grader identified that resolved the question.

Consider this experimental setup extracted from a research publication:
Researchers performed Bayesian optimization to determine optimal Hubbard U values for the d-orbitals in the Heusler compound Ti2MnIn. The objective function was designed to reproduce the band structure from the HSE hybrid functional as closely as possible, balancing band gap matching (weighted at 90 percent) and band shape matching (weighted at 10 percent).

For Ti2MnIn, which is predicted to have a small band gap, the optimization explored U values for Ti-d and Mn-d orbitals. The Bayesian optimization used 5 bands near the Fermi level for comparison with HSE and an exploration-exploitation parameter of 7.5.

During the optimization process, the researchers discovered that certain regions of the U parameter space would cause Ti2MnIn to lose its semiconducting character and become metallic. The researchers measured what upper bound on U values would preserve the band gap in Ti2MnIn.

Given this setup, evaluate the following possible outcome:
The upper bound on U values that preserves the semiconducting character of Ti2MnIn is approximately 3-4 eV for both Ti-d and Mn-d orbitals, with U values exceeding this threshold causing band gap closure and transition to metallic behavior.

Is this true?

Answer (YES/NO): NO